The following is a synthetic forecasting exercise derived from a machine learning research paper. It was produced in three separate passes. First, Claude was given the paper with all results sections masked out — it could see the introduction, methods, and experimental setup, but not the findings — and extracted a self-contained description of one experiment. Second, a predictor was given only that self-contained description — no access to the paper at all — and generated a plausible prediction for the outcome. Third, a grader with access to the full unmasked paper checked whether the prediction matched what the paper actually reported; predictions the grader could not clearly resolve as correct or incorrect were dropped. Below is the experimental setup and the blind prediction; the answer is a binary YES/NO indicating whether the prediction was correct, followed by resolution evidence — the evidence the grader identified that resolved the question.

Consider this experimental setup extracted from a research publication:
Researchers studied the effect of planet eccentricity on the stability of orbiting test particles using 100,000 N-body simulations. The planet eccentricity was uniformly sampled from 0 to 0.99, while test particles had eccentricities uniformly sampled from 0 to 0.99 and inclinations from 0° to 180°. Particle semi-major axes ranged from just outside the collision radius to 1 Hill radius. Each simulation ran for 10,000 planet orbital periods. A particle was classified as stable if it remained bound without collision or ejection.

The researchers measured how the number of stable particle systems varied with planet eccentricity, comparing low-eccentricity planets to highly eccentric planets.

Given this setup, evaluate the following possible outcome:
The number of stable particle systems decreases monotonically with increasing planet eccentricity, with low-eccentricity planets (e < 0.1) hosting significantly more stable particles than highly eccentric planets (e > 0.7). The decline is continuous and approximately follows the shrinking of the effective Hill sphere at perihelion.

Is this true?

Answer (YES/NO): NO